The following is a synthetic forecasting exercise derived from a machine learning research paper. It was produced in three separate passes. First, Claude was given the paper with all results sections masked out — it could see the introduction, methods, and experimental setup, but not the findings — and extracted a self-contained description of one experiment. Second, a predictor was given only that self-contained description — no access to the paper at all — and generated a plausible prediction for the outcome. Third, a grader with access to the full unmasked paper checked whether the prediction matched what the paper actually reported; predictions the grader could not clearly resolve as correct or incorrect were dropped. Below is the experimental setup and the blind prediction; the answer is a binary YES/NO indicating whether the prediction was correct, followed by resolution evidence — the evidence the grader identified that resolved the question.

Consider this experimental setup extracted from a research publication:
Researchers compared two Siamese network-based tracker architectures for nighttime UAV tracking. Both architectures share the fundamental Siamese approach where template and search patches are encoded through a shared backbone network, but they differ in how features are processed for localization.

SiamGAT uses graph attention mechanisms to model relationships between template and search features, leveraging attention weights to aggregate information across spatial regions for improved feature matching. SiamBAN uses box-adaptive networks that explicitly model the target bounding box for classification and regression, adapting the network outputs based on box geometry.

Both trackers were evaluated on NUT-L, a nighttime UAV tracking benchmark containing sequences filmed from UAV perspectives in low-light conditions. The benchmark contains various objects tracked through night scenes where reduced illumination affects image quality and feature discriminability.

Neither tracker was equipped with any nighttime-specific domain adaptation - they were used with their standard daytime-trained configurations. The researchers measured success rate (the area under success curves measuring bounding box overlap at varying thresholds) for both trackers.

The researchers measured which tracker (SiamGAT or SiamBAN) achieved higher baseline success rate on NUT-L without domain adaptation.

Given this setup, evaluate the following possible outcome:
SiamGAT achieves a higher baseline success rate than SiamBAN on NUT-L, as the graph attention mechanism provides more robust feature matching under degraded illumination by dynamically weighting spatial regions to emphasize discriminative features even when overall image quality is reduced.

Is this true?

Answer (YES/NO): YES